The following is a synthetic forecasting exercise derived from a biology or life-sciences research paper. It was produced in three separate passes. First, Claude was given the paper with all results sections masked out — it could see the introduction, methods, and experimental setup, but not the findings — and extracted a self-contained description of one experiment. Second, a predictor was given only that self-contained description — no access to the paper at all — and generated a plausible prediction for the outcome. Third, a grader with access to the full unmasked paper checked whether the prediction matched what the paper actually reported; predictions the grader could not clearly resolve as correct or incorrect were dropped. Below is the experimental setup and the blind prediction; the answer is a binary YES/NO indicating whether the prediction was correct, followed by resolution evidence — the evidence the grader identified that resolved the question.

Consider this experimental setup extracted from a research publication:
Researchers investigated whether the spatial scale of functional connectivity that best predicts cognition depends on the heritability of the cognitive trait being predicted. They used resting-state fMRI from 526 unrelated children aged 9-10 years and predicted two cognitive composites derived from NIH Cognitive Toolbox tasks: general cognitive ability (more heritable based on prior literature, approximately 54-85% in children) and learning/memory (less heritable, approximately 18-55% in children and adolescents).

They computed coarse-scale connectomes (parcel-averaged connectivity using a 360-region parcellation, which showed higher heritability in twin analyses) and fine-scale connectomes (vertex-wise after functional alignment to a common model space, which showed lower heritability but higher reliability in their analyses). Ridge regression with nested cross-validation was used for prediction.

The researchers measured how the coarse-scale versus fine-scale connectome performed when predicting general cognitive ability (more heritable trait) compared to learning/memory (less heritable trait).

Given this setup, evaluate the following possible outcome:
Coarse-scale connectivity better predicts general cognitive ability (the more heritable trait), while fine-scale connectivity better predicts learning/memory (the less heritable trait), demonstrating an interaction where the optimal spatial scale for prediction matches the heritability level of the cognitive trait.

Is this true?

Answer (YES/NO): NO